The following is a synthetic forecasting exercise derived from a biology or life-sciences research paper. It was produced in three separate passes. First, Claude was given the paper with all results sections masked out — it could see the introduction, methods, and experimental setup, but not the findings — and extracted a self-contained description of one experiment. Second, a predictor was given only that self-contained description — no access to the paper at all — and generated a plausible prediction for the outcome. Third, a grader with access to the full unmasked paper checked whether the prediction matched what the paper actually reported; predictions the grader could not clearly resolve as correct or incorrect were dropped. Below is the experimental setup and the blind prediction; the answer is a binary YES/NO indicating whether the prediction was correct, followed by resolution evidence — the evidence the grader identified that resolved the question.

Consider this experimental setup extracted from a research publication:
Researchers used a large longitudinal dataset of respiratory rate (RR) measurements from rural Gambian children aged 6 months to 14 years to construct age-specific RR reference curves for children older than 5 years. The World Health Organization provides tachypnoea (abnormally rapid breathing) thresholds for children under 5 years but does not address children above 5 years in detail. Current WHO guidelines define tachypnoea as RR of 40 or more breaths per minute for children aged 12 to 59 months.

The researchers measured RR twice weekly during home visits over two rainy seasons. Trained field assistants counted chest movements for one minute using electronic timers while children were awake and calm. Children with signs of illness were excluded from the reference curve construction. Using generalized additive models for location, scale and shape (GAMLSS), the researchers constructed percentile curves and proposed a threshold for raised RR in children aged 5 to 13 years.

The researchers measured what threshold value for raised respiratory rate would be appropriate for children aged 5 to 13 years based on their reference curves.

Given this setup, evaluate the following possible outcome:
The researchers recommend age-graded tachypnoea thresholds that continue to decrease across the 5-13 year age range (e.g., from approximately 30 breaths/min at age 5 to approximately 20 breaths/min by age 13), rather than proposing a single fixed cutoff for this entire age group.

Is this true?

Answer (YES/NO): NO